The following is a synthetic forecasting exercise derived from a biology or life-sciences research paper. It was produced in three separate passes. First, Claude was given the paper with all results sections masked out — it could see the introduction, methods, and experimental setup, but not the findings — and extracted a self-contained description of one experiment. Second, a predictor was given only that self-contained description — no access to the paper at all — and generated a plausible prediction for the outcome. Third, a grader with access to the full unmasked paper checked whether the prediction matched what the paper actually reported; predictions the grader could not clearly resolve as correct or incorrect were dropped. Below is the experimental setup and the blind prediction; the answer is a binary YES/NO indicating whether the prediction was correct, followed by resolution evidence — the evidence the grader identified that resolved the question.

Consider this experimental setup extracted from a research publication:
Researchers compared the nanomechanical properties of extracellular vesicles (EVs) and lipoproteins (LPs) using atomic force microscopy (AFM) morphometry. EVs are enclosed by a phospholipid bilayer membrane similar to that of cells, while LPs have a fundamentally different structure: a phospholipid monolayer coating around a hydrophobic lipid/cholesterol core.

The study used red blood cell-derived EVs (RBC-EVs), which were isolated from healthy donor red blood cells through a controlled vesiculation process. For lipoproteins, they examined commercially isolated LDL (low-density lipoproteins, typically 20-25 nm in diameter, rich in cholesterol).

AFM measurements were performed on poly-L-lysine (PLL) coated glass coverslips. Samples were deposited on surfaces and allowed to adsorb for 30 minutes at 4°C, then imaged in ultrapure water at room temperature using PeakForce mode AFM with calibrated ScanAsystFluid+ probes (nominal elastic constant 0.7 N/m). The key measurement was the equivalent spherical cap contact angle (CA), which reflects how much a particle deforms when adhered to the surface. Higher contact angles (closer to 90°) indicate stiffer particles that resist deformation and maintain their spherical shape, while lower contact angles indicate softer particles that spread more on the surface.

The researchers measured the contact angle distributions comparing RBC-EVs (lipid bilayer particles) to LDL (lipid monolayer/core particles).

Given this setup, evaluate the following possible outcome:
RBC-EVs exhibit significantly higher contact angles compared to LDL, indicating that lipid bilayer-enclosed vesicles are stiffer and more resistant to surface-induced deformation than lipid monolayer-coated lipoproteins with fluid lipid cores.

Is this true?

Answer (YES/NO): YES